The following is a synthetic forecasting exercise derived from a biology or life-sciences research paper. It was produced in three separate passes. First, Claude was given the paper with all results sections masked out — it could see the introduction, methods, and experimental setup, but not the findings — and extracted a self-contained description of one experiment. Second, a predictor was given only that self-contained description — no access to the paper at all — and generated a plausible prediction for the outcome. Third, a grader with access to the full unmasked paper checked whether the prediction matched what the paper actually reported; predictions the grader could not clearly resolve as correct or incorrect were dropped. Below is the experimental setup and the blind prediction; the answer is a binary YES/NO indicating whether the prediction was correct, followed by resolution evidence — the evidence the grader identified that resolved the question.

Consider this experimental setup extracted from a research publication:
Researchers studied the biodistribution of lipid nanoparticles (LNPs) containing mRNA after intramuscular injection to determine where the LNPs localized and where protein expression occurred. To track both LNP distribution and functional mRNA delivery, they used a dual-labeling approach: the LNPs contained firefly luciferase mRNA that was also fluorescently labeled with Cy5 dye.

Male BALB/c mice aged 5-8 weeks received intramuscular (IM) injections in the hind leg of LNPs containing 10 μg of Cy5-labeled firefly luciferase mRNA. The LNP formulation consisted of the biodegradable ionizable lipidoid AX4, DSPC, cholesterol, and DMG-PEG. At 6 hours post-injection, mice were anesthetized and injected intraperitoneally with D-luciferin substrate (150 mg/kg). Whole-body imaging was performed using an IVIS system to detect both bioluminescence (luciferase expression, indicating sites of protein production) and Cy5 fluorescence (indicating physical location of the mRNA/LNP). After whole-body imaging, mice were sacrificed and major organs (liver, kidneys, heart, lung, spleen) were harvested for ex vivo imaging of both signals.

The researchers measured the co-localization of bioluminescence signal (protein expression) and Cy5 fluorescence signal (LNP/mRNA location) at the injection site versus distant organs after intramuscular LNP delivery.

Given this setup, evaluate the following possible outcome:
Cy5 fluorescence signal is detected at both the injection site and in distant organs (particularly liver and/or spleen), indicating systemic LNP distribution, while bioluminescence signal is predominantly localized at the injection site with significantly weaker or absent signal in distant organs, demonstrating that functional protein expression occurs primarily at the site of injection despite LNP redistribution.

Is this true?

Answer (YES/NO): NO